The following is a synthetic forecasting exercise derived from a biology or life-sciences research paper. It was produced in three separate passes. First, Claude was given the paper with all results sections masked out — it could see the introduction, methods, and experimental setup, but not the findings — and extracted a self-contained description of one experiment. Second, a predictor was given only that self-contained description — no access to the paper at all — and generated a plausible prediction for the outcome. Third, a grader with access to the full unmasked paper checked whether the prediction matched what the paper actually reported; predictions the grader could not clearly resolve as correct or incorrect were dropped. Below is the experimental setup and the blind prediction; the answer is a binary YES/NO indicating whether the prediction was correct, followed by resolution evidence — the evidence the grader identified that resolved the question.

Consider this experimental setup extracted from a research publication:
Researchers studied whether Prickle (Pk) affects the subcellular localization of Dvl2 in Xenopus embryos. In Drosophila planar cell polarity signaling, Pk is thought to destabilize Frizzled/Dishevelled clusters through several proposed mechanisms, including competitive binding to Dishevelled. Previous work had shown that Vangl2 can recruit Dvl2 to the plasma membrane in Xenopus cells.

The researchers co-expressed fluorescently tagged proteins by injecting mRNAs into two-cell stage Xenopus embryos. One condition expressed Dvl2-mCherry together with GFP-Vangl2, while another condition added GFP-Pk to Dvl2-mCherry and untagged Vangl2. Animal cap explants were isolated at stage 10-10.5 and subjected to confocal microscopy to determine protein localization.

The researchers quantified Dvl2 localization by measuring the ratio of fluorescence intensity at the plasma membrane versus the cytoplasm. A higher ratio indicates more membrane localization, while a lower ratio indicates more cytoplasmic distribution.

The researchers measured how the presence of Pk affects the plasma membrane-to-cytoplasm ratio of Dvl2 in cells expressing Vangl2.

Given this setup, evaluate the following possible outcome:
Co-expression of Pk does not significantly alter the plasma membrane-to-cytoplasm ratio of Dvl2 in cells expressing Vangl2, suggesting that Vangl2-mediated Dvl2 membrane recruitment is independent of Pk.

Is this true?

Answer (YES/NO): YES